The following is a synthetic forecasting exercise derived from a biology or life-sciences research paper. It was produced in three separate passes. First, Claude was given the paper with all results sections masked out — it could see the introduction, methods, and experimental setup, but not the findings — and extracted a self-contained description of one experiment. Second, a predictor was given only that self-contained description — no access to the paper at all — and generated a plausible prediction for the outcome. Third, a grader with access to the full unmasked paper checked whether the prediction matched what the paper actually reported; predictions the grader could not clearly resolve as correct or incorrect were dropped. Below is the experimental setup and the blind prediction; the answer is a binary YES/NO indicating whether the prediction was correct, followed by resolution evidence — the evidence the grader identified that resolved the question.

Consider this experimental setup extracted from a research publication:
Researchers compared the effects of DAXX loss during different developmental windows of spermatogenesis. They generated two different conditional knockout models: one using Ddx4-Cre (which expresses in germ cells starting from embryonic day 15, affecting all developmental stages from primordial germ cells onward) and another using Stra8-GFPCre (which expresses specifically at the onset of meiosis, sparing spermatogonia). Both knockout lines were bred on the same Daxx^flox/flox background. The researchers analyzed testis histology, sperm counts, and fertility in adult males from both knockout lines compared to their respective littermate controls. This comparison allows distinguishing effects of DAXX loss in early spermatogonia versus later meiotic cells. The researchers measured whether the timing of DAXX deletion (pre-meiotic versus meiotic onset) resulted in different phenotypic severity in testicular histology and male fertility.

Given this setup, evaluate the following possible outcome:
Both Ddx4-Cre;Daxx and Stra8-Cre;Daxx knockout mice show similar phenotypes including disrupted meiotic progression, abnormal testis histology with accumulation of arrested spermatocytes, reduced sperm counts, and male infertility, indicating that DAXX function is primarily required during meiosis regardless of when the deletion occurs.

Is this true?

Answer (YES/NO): NO